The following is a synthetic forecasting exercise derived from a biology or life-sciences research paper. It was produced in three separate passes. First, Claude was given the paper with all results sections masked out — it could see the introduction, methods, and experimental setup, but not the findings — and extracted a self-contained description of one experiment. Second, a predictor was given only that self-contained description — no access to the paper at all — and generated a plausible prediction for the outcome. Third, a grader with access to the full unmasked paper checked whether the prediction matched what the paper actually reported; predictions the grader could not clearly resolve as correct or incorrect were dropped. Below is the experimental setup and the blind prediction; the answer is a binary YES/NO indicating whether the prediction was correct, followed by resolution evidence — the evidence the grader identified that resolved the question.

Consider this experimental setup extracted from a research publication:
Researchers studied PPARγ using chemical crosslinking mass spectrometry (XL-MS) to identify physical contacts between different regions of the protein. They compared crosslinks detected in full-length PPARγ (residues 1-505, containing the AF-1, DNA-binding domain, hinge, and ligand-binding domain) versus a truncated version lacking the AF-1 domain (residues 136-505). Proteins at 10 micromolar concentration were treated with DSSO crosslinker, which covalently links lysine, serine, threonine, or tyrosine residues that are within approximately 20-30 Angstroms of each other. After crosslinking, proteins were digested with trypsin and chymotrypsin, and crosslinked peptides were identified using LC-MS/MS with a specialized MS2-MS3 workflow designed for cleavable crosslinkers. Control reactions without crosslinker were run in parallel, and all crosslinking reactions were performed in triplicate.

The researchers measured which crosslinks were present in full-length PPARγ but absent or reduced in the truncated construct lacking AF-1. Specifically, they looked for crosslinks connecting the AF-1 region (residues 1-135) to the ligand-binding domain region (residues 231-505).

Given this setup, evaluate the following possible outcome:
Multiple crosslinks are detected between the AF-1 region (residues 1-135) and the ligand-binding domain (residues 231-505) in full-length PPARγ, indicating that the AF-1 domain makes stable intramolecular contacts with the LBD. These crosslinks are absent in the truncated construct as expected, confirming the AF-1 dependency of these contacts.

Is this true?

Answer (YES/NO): YES